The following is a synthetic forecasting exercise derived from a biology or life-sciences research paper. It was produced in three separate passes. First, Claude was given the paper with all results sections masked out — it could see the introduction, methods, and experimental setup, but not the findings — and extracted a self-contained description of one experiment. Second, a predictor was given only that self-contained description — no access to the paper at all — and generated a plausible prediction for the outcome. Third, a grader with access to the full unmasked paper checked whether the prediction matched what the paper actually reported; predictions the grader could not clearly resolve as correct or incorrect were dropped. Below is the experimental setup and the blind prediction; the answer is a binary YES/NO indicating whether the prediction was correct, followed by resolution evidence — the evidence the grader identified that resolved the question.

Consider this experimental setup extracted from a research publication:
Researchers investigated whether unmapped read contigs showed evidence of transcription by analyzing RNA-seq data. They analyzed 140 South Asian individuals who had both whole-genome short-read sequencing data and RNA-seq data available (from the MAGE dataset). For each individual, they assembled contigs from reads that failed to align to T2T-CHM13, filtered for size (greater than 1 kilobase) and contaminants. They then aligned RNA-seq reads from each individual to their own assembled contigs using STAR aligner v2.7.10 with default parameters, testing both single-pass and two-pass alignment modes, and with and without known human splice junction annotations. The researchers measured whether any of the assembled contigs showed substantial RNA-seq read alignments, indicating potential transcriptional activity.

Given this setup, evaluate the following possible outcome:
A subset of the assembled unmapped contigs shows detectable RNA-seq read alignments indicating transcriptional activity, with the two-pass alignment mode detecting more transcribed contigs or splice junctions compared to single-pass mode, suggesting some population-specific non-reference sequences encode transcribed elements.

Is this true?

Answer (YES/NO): NO